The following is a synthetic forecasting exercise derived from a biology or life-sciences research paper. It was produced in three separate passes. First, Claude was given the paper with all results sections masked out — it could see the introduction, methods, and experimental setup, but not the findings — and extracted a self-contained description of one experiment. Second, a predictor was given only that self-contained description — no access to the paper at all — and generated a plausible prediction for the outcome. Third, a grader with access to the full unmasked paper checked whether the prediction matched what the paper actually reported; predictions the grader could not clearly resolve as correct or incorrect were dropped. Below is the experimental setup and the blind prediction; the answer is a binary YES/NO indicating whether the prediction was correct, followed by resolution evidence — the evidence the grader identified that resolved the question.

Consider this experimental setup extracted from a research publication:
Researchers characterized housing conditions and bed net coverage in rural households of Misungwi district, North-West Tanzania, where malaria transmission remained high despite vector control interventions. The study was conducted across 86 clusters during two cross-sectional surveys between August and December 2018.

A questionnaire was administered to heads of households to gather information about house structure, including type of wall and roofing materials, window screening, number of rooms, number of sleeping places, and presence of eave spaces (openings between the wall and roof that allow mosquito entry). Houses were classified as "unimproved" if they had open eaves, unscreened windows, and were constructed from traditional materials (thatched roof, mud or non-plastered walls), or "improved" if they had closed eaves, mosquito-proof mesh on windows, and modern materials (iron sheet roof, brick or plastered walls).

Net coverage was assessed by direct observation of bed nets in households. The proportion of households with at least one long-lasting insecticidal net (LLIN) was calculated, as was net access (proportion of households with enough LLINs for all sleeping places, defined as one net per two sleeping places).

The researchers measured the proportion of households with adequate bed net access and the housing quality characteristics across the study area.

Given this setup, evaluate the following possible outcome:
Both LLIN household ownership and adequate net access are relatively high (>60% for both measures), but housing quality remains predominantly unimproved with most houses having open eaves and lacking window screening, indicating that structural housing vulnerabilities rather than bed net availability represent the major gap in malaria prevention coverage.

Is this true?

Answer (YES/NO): NO